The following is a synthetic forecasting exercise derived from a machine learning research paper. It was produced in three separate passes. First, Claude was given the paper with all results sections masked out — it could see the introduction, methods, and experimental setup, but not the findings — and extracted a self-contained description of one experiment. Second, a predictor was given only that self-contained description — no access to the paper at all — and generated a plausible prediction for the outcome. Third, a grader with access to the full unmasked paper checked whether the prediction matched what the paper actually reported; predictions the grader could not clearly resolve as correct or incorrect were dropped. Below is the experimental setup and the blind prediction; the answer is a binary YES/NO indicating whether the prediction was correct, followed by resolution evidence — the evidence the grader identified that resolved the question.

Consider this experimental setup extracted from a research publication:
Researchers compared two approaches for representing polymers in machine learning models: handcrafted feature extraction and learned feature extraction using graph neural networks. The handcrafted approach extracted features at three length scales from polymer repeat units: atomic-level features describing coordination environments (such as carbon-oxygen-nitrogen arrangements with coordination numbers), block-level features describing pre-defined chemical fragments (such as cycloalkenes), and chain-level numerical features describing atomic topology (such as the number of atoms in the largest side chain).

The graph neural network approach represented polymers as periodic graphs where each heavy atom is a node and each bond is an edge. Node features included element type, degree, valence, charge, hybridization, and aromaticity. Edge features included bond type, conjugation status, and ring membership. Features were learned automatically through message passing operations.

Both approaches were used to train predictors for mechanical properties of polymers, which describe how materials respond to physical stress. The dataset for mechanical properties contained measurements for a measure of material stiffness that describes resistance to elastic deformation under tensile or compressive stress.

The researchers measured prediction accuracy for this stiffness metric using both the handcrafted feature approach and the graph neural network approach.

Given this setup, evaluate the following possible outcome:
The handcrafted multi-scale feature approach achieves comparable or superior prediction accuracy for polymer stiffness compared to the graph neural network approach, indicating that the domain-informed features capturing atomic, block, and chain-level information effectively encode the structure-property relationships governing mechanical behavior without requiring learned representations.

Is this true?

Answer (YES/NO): YES